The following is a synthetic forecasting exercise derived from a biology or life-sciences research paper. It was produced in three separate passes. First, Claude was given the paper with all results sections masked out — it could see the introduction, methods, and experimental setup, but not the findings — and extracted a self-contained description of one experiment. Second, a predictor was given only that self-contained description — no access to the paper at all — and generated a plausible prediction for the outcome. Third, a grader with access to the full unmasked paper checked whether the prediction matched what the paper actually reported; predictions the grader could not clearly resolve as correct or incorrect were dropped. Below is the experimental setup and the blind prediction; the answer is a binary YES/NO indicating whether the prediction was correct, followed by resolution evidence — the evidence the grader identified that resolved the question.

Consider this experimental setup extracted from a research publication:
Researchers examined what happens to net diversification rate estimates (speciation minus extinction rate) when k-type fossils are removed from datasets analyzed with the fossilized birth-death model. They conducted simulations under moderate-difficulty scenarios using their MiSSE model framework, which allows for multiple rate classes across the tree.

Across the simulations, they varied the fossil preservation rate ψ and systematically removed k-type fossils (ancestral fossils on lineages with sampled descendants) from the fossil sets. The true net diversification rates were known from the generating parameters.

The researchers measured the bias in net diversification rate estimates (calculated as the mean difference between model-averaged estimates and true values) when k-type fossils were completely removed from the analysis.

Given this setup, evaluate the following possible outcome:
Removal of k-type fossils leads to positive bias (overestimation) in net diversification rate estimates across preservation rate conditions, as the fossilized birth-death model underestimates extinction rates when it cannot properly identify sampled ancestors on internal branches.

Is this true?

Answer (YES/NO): NO